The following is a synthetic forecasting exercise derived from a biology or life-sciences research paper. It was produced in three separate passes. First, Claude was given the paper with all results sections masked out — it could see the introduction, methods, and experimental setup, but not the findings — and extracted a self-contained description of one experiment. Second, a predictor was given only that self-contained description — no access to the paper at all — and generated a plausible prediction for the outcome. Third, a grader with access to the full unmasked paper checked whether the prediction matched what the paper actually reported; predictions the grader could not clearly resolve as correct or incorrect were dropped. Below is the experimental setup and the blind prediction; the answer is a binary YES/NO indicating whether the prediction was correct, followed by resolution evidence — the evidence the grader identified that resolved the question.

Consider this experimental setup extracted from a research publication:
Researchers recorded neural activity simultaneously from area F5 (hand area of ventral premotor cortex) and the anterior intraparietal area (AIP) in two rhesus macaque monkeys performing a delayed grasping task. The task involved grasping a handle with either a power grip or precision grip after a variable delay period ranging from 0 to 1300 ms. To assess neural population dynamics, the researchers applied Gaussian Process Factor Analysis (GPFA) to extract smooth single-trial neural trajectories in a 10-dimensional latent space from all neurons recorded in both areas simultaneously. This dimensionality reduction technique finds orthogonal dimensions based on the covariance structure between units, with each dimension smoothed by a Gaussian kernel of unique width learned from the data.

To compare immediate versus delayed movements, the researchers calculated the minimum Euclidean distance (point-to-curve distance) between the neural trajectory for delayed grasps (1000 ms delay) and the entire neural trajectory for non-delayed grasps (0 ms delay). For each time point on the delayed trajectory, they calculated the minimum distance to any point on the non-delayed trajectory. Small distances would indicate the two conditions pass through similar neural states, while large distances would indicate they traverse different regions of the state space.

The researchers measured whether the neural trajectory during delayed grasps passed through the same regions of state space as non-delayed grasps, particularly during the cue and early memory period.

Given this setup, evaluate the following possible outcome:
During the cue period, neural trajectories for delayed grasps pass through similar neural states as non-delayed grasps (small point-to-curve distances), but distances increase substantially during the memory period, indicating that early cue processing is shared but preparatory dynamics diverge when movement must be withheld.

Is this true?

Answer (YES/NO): YES